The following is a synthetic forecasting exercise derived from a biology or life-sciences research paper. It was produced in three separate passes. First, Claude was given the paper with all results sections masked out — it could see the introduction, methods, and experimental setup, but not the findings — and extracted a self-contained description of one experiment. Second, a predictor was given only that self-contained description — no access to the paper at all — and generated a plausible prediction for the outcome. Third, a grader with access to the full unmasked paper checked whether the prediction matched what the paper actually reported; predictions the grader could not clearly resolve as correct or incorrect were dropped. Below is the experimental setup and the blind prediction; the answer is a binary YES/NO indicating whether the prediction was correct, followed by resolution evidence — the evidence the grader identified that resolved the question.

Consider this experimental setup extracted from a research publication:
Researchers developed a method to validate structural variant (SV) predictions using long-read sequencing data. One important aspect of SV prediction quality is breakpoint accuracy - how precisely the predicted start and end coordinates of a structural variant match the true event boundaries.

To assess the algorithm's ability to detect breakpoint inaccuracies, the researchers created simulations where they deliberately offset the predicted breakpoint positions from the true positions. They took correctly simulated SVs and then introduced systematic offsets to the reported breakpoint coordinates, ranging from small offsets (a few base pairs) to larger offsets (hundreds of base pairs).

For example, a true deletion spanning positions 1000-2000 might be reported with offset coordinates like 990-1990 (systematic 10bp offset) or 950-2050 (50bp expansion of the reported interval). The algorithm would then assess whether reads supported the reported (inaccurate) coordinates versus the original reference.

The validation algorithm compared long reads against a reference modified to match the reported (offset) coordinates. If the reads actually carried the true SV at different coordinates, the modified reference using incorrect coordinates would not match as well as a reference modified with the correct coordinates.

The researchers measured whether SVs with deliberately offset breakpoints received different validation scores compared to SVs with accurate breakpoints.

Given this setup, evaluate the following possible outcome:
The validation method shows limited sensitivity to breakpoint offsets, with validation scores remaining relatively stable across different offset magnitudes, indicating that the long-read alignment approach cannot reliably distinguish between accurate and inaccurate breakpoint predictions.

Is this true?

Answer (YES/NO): NO